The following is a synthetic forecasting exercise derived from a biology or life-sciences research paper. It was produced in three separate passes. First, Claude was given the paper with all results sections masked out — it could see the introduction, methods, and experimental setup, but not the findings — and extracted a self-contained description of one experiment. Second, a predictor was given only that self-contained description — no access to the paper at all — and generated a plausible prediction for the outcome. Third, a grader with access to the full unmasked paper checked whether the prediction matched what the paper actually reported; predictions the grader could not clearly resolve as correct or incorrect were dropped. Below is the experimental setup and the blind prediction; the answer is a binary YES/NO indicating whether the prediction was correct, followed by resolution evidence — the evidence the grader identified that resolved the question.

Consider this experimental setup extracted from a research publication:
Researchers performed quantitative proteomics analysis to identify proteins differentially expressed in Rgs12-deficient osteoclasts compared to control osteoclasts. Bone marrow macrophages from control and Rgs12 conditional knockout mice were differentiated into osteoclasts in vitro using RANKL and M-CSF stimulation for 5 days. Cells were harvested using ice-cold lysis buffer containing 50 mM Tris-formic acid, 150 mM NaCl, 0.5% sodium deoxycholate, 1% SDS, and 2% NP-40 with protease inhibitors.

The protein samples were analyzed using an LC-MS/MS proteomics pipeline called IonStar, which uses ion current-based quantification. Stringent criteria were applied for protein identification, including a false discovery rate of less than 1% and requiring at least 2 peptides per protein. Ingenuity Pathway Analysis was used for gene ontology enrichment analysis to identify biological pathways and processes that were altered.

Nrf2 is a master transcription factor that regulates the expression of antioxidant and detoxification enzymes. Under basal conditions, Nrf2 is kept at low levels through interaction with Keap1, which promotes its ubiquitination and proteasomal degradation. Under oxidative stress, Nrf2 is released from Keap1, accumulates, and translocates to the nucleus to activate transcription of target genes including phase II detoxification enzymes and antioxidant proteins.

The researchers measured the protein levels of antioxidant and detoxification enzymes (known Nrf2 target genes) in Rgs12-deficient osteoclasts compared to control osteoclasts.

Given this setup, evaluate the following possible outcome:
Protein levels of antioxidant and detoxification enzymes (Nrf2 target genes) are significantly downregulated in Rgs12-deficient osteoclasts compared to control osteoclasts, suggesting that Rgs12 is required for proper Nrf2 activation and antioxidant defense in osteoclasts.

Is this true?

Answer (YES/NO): NO